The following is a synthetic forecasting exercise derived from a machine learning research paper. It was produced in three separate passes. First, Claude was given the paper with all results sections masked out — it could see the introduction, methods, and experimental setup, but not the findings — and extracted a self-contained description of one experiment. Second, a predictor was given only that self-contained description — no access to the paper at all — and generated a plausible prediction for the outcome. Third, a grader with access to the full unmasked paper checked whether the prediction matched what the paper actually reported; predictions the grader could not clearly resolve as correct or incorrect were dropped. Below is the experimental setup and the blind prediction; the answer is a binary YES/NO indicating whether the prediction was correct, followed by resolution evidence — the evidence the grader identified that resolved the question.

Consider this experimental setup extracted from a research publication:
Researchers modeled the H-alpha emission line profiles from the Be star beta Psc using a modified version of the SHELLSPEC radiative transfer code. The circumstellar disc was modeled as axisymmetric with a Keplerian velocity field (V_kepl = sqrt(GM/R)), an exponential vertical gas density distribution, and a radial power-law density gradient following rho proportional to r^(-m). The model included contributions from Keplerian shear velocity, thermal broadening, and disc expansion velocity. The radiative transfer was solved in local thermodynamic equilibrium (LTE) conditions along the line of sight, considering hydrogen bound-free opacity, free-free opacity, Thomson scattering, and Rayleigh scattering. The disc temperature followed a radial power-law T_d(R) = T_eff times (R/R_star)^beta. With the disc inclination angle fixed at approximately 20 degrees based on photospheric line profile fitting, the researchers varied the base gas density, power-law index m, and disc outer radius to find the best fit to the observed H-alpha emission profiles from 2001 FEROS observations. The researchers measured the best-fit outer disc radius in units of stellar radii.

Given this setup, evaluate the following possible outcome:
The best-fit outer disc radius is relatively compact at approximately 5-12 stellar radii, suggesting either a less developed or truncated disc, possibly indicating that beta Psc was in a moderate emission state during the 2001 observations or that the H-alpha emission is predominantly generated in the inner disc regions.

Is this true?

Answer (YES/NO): YES